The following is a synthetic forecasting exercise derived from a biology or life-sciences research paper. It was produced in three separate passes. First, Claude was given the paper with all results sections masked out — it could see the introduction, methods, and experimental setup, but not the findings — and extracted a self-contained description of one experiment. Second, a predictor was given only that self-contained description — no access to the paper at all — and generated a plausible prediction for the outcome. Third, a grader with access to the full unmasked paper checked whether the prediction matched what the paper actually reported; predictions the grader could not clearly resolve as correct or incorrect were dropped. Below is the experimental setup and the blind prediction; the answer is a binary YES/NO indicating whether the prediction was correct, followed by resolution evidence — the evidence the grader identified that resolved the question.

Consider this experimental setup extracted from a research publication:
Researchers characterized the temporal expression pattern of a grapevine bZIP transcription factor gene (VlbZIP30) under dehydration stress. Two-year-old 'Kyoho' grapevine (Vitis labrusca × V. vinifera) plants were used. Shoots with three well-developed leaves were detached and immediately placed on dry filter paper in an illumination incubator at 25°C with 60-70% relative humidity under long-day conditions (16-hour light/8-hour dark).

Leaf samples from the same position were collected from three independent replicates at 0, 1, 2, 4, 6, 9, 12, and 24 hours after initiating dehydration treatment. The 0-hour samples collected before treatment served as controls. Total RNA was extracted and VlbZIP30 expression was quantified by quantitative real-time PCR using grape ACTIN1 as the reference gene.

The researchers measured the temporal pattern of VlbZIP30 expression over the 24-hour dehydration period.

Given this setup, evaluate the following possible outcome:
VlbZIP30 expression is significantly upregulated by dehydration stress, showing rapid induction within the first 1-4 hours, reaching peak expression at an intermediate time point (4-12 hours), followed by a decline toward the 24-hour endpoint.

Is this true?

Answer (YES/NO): NO